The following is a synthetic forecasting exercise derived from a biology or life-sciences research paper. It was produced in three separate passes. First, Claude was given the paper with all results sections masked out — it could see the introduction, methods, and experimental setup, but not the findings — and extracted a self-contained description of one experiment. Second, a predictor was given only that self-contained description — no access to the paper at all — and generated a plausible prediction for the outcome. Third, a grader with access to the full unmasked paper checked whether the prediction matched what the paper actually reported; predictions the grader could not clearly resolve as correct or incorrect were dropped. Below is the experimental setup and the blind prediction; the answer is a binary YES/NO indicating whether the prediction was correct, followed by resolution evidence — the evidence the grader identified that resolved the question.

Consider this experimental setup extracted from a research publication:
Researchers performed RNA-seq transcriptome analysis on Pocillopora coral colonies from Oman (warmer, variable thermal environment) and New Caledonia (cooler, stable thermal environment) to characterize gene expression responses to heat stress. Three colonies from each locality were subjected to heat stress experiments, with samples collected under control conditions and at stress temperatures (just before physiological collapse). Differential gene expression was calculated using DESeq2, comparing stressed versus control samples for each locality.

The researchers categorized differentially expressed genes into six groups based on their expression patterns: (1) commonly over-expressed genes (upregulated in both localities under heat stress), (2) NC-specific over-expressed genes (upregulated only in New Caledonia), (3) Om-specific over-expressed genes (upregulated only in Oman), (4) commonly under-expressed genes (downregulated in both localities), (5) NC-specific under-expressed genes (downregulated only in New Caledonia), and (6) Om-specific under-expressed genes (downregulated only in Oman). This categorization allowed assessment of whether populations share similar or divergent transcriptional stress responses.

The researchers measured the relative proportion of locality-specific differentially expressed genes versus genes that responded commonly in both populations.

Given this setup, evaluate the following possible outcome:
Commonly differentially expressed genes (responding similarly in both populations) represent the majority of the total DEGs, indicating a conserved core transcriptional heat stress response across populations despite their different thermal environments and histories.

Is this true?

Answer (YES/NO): NO